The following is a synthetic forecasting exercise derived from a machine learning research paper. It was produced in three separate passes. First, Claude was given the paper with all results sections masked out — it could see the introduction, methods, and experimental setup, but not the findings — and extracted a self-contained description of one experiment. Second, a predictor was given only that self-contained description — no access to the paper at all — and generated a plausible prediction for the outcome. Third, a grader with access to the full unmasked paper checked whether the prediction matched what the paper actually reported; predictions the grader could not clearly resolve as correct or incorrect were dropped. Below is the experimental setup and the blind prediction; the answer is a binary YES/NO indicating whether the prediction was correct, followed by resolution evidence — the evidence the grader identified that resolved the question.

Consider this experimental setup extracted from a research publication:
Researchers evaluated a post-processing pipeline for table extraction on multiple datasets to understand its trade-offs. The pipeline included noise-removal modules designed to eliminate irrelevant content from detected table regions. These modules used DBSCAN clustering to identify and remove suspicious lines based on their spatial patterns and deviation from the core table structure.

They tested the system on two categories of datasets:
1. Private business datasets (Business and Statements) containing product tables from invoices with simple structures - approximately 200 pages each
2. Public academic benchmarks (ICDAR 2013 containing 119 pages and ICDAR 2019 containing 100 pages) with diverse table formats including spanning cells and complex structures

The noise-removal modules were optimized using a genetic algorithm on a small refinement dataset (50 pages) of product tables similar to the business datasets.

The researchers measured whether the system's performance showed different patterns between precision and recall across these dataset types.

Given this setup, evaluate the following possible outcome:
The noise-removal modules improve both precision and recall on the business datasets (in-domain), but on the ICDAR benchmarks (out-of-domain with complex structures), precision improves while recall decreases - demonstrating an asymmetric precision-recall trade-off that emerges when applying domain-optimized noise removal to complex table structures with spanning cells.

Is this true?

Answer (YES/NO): NO